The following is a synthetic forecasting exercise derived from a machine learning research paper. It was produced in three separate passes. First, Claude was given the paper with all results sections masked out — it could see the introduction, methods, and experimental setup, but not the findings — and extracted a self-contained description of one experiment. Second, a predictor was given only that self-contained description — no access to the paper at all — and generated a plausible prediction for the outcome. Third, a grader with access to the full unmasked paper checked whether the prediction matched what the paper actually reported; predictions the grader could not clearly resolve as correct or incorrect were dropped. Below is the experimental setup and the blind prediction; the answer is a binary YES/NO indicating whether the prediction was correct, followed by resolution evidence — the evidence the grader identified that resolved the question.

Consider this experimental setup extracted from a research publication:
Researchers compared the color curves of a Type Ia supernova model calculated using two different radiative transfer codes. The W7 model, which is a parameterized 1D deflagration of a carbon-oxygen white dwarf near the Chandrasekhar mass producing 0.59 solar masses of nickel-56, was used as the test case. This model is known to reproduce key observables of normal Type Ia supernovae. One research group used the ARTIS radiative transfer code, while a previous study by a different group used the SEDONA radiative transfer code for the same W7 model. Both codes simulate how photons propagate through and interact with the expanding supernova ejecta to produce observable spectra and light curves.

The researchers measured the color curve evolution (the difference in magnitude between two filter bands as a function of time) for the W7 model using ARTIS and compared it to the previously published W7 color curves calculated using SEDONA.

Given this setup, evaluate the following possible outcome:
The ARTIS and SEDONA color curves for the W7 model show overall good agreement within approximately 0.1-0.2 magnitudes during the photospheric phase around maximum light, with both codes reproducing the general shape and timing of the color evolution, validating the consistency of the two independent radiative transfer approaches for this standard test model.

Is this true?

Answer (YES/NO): NO